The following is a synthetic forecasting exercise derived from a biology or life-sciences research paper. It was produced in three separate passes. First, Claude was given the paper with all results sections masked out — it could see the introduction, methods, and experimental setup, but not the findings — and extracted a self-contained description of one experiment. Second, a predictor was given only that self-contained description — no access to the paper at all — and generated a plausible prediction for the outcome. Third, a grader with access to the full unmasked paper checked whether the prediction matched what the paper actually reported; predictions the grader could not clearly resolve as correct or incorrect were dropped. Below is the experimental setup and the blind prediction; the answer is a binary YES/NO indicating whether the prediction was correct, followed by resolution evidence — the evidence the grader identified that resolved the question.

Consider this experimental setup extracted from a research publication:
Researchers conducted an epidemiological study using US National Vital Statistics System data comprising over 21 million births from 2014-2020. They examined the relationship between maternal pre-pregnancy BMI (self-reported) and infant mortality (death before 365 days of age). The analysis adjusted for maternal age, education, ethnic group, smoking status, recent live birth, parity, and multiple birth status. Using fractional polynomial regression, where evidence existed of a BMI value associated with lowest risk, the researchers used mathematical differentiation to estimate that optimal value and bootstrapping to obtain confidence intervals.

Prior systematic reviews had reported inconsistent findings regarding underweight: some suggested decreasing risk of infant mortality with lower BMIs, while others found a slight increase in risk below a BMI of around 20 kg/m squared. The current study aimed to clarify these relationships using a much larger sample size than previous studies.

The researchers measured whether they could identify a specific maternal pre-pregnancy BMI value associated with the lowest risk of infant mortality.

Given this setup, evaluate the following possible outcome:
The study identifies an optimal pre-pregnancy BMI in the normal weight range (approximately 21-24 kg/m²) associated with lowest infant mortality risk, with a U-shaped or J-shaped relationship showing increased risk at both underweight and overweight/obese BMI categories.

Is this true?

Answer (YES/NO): YES